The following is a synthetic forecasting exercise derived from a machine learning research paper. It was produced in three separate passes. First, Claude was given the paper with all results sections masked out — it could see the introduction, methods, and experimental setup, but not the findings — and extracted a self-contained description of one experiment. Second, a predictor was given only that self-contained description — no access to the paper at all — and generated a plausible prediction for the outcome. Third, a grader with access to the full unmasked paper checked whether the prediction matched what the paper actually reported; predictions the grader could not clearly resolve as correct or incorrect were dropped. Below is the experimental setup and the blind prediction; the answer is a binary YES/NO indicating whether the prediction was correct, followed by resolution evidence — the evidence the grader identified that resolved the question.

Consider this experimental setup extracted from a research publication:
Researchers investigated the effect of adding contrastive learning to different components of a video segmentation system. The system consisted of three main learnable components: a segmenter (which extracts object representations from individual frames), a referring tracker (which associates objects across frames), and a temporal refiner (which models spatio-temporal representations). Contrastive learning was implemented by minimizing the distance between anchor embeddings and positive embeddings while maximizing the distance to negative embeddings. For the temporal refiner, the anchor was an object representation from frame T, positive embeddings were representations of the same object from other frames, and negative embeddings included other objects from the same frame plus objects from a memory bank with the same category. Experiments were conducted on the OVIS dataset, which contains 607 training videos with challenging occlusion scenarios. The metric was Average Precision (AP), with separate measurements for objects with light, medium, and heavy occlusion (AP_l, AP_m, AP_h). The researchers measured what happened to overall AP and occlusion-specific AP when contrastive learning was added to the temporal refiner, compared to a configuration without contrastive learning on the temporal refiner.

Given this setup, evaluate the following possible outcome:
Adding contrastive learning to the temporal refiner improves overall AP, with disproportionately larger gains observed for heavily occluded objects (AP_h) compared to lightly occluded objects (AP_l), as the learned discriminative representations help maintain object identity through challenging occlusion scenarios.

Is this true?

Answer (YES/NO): NO